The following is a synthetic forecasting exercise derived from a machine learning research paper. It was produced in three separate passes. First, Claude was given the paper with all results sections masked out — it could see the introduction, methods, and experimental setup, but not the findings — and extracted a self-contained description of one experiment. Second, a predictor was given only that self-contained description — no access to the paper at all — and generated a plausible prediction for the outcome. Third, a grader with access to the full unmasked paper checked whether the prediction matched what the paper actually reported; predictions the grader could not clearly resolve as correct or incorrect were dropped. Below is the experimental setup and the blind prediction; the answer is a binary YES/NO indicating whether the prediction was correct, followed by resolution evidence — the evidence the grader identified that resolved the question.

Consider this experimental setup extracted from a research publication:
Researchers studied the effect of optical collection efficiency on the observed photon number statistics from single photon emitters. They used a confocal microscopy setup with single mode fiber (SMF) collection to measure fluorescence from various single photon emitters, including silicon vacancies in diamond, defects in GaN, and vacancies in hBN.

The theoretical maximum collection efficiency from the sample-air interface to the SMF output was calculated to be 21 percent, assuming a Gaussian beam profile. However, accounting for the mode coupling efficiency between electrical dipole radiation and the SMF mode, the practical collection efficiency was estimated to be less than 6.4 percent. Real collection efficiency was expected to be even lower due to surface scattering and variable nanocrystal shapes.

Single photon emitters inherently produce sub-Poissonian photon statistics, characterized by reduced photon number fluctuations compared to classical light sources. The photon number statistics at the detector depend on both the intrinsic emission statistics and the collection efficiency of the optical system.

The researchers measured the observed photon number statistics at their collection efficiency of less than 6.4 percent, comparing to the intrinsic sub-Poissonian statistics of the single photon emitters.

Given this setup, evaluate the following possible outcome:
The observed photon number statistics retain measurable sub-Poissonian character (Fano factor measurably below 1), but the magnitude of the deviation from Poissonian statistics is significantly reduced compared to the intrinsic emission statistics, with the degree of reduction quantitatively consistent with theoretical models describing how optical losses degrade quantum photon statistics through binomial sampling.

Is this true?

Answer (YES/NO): NO